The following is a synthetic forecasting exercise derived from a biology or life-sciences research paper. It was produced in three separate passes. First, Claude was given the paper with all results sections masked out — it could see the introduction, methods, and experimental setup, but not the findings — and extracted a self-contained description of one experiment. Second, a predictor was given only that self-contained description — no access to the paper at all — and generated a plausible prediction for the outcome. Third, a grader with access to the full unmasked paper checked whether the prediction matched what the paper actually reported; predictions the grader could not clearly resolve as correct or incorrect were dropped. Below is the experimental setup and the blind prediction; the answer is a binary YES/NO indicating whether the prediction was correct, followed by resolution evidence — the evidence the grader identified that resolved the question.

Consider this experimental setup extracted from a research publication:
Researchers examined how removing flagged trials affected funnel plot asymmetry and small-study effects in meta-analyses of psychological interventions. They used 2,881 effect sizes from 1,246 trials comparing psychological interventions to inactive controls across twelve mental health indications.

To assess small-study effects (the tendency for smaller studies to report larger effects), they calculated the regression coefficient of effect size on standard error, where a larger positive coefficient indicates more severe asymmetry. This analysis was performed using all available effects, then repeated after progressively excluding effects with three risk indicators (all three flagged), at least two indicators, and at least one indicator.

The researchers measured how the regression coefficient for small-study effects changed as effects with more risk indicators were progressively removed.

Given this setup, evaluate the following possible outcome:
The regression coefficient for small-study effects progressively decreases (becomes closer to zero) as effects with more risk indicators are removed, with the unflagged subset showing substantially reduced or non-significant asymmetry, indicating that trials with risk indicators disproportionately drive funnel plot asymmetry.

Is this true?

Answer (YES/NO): NO